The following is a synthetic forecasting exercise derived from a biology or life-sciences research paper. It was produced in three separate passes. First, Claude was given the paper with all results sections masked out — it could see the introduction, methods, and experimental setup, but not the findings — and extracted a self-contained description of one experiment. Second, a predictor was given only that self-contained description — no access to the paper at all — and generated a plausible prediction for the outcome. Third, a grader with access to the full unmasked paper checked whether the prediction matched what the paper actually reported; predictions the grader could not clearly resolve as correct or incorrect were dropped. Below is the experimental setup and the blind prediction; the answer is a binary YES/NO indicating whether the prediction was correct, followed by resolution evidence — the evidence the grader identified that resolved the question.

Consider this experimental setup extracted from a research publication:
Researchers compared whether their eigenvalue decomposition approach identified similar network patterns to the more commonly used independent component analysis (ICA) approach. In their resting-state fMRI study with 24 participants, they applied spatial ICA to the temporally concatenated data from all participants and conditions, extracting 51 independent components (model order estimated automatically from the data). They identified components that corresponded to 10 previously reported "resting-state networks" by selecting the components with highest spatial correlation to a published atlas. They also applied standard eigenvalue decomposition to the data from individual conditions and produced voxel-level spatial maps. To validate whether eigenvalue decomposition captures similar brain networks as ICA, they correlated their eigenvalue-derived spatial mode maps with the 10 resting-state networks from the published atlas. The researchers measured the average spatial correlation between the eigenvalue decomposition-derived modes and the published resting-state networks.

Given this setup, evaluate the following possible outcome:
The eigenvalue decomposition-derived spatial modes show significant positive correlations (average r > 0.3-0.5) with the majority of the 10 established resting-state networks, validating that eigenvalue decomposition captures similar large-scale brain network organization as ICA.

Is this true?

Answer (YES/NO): YES